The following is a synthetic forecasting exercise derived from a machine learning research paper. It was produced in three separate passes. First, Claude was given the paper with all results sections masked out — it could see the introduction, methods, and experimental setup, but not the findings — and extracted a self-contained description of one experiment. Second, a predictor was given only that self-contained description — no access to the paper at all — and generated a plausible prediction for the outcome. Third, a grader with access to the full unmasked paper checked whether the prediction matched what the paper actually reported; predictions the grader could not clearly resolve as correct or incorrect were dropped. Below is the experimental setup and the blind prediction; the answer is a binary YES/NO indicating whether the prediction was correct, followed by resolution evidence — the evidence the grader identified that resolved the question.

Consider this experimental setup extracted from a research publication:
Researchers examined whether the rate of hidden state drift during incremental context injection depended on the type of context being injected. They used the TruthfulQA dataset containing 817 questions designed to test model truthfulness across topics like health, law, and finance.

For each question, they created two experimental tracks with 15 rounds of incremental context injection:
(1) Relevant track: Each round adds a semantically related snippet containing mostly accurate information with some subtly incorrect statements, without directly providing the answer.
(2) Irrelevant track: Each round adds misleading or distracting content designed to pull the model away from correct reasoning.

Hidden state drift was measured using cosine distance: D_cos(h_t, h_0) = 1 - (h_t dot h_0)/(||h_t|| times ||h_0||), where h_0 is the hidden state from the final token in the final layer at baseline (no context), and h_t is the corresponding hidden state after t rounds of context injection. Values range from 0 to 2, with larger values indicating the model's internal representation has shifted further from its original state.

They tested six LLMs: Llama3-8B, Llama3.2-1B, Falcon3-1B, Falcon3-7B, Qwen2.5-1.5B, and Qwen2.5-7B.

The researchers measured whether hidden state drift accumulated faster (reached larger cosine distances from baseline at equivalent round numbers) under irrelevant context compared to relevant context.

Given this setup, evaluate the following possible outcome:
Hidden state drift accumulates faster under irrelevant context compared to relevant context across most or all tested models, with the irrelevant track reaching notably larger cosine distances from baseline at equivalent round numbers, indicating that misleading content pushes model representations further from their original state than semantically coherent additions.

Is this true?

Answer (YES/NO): NO